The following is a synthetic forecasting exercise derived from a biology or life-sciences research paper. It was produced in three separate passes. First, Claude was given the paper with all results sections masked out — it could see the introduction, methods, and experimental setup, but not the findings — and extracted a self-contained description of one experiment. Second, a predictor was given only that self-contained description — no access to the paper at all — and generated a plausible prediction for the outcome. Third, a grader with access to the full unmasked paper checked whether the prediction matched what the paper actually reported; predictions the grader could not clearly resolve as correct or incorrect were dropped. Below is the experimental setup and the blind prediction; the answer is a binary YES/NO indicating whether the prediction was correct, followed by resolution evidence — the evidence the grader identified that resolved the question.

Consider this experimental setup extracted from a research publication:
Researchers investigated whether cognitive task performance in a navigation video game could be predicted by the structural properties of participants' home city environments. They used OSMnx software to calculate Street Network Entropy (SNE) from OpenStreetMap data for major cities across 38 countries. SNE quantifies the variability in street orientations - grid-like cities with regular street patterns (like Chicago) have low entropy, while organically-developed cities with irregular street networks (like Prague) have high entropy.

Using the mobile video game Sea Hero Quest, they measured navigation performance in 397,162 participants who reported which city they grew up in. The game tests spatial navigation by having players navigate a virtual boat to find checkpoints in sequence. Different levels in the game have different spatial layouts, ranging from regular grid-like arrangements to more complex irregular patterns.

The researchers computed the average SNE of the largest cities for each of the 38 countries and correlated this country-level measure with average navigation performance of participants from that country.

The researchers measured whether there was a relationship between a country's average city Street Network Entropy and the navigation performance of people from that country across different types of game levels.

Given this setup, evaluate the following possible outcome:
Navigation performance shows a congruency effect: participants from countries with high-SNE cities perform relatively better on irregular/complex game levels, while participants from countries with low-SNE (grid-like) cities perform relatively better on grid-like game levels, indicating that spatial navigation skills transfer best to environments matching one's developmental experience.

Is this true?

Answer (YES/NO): YES